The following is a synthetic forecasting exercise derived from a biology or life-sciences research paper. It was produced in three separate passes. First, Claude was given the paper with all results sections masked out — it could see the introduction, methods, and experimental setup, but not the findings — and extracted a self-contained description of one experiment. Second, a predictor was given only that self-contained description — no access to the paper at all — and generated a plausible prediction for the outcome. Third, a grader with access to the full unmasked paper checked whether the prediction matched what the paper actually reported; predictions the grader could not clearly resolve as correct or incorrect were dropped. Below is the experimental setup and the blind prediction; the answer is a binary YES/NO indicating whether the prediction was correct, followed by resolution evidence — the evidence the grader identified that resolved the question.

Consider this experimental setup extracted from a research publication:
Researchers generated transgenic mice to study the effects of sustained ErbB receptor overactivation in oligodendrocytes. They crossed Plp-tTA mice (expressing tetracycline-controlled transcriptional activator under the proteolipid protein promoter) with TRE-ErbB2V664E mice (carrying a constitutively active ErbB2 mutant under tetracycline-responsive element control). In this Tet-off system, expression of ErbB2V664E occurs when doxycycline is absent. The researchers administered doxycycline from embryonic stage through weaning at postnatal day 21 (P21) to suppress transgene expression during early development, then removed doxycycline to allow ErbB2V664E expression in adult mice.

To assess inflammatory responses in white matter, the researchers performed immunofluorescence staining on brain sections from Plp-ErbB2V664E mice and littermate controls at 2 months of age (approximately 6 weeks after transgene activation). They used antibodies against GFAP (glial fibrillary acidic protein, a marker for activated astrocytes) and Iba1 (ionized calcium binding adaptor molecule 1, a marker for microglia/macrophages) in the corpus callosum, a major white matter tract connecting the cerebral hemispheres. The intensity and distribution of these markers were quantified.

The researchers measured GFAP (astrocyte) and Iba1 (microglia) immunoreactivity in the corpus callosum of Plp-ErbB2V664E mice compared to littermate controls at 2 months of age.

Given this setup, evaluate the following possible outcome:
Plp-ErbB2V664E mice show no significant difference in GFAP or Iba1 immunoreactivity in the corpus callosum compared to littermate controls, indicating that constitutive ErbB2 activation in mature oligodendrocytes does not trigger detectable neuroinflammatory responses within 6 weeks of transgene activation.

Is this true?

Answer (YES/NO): NO